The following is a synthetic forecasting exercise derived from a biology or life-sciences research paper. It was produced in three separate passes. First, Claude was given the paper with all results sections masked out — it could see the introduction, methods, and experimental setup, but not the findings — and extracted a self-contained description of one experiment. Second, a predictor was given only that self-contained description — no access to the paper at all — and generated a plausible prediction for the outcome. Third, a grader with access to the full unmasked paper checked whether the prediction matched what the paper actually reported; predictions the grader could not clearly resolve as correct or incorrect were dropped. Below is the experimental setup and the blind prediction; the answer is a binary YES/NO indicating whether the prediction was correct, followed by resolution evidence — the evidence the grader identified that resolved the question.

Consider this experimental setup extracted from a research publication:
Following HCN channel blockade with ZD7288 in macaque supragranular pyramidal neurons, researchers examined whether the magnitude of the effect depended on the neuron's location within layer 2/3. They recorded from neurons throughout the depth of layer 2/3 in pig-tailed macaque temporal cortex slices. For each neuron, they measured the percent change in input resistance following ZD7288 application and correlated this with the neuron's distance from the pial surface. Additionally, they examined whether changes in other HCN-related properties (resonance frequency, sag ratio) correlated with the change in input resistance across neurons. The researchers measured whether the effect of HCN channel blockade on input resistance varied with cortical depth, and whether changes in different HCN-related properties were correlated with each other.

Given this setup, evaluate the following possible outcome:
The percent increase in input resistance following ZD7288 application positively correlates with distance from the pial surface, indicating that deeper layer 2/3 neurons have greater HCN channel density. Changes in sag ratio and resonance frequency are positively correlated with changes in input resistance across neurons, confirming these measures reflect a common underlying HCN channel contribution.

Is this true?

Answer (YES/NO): YES